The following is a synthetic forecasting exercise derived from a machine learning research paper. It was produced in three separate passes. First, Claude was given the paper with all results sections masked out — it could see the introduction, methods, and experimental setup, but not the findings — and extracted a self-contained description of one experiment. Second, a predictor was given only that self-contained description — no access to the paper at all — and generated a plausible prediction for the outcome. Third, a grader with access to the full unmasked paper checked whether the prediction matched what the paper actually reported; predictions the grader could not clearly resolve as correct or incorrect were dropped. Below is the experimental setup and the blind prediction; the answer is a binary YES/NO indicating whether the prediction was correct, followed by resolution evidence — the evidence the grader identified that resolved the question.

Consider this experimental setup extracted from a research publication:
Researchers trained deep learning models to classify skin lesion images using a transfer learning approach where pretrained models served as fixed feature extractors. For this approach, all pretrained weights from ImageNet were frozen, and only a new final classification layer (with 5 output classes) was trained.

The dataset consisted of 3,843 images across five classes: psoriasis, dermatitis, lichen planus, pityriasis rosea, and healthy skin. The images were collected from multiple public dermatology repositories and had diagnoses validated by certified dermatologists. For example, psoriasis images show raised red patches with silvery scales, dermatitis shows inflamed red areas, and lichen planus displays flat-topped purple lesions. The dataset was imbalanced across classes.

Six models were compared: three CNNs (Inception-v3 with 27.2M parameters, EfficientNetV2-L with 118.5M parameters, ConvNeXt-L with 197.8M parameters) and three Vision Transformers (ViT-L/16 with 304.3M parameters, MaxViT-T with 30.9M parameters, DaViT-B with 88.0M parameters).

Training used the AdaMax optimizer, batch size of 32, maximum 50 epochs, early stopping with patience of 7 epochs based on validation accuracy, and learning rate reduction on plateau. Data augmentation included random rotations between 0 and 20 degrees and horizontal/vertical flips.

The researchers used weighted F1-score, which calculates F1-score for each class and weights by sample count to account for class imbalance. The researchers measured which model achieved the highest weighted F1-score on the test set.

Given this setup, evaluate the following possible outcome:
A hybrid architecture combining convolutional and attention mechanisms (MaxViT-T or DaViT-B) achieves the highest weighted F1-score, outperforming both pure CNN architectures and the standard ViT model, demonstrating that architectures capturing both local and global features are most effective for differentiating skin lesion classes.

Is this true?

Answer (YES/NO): YES